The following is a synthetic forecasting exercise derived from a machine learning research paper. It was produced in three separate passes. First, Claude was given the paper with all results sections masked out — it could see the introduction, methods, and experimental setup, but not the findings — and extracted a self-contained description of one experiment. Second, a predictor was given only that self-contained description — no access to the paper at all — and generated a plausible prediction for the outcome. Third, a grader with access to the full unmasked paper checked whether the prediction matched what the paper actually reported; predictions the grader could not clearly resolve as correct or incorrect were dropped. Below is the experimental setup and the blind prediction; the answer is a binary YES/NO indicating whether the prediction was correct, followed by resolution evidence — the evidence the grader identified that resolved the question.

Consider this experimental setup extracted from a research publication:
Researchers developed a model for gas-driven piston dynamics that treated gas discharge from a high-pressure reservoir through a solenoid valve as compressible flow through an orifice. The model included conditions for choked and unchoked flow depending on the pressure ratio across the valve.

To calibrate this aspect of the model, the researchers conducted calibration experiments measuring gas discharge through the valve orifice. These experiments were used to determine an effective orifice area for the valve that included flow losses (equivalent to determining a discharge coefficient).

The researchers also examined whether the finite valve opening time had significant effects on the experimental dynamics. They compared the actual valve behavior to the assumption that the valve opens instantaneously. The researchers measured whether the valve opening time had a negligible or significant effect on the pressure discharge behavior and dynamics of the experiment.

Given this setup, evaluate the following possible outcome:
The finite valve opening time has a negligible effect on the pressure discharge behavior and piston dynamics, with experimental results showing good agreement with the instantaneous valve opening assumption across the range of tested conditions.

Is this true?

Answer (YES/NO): YES